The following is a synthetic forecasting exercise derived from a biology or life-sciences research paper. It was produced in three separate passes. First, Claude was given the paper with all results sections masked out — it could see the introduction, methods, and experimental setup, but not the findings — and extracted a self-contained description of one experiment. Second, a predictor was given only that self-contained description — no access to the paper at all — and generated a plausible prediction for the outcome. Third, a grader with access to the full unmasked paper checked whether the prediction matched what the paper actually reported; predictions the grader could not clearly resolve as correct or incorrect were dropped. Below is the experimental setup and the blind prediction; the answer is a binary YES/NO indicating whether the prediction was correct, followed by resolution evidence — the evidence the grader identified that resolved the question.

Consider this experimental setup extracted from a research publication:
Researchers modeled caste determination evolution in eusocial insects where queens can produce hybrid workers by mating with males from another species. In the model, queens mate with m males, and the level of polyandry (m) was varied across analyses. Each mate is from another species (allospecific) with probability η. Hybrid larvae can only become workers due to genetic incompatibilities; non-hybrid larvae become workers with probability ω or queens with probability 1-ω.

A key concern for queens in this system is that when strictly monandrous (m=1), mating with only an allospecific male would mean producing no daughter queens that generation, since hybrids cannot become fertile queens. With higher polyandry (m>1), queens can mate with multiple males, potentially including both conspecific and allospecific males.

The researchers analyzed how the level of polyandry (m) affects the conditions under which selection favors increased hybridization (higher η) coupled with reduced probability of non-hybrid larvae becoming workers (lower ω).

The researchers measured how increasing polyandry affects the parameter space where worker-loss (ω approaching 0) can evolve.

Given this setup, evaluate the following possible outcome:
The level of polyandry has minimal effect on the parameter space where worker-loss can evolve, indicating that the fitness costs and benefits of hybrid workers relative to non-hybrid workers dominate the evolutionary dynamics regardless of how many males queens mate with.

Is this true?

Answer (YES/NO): NO